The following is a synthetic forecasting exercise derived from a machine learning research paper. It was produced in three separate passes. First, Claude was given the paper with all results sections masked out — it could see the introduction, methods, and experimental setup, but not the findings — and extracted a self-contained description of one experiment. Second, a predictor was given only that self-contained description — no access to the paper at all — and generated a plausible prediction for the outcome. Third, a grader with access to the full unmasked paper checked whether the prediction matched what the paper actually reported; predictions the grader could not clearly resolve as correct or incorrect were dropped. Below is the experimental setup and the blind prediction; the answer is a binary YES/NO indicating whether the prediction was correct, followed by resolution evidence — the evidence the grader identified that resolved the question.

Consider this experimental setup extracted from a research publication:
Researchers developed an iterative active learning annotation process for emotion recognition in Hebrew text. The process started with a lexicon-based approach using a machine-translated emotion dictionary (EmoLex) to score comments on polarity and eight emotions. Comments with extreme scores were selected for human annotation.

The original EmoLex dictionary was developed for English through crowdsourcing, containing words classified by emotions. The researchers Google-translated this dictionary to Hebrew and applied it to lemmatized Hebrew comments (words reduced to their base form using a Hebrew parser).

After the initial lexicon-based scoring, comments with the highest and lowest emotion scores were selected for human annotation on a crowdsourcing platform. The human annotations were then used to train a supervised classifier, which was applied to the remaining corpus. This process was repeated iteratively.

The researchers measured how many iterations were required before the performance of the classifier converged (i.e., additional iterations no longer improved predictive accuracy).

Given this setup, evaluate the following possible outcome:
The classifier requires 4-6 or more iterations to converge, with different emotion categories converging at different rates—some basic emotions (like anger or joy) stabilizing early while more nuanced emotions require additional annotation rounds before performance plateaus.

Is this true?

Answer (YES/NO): NO